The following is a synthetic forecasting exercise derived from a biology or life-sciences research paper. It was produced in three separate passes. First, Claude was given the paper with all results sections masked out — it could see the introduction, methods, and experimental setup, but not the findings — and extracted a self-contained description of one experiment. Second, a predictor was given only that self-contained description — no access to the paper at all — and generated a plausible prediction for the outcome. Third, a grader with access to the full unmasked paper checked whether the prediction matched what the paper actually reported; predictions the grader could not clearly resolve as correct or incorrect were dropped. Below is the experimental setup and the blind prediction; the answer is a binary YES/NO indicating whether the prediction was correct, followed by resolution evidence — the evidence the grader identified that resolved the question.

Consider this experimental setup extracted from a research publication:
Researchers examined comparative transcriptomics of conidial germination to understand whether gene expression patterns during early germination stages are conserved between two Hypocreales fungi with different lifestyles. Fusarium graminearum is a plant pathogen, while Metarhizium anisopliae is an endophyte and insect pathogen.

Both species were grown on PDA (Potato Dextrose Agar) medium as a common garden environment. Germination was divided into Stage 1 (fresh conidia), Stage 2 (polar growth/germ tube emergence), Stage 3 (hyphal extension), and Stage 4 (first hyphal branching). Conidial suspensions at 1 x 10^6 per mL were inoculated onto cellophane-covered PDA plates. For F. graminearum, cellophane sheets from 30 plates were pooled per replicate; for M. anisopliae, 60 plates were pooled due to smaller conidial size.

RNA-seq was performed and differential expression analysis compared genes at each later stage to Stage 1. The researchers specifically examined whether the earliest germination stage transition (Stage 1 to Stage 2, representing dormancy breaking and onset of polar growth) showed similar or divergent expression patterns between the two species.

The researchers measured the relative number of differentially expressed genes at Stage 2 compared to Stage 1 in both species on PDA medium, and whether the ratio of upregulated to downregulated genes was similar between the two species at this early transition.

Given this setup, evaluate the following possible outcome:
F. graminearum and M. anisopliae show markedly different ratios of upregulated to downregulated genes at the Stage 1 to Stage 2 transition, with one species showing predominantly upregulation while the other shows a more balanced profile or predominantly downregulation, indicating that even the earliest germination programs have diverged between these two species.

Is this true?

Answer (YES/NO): YES